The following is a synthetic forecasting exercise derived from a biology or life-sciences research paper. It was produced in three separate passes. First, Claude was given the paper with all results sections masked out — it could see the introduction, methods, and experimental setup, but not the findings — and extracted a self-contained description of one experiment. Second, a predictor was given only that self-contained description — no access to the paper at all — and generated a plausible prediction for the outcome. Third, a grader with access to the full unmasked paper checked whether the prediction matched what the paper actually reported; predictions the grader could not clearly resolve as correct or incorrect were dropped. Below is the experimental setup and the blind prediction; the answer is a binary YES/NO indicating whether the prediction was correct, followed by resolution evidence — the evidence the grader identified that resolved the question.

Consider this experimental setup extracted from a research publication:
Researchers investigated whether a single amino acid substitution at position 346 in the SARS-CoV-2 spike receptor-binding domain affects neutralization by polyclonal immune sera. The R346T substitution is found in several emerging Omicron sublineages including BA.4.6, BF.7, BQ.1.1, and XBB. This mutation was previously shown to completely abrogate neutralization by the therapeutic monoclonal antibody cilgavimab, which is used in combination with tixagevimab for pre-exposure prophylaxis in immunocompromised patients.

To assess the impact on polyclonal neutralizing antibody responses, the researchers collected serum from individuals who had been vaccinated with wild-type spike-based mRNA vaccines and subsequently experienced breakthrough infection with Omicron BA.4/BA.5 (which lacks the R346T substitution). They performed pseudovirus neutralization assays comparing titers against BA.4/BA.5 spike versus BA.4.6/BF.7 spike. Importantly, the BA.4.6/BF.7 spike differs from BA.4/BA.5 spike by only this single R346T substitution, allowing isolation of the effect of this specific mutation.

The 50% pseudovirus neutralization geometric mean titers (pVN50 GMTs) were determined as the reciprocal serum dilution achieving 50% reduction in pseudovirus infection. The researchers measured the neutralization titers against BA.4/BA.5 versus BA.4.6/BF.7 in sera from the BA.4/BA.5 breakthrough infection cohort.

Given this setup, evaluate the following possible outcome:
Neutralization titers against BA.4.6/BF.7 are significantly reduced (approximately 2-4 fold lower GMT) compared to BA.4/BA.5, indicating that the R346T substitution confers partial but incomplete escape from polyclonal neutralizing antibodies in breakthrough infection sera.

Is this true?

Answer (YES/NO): NO